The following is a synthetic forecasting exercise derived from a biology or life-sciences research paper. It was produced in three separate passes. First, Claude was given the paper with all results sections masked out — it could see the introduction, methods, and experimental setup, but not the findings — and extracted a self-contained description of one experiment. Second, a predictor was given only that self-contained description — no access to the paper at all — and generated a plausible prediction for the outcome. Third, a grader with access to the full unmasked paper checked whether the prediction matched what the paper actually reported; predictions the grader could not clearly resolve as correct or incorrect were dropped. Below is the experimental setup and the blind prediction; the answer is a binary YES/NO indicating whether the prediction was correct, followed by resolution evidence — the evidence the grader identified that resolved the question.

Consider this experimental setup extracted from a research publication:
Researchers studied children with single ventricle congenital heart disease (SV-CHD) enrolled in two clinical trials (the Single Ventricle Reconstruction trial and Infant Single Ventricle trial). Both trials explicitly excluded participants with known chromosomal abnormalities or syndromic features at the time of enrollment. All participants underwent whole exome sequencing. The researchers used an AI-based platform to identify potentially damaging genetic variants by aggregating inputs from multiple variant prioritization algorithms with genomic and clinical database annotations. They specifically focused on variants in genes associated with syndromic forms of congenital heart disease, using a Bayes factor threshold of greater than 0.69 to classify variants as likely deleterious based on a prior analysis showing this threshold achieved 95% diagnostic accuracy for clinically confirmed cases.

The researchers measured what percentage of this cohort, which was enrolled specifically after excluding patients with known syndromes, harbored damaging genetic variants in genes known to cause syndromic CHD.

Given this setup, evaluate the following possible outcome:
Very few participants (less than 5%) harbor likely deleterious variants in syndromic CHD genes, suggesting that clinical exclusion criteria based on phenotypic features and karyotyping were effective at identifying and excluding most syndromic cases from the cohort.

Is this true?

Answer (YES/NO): NO